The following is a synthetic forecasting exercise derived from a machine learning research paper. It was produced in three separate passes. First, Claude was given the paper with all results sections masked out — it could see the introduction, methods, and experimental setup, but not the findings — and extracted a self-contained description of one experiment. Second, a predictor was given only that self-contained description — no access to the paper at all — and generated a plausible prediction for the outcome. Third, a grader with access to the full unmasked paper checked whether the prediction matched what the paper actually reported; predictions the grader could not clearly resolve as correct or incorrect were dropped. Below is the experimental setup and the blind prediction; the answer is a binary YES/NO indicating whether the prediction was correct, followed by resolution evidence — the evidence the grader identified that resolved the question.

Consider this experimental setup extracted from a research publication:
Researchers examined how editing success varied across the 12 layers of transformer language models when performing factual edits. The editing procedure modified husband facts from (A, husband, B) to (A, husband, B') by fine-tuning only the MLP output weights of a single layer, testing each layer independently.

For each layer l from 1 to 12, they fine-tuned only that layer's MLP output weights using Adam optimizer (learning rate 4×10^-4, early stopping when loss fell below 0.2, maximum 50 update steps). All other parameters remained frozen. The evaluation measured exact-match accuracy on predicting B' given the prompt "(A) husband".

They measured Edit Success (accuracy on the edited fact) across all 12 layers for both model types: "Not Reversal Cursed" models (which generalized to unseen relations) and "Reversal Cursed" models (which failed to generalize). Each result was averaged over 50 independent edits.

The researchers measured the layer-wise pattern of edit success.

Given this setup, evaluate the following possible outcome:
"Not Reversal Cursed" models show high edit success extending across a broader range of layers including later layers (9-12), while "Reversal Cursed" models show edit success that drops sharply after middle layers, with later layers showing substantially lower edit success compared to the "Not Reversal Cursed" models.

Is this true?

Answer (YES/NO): NO